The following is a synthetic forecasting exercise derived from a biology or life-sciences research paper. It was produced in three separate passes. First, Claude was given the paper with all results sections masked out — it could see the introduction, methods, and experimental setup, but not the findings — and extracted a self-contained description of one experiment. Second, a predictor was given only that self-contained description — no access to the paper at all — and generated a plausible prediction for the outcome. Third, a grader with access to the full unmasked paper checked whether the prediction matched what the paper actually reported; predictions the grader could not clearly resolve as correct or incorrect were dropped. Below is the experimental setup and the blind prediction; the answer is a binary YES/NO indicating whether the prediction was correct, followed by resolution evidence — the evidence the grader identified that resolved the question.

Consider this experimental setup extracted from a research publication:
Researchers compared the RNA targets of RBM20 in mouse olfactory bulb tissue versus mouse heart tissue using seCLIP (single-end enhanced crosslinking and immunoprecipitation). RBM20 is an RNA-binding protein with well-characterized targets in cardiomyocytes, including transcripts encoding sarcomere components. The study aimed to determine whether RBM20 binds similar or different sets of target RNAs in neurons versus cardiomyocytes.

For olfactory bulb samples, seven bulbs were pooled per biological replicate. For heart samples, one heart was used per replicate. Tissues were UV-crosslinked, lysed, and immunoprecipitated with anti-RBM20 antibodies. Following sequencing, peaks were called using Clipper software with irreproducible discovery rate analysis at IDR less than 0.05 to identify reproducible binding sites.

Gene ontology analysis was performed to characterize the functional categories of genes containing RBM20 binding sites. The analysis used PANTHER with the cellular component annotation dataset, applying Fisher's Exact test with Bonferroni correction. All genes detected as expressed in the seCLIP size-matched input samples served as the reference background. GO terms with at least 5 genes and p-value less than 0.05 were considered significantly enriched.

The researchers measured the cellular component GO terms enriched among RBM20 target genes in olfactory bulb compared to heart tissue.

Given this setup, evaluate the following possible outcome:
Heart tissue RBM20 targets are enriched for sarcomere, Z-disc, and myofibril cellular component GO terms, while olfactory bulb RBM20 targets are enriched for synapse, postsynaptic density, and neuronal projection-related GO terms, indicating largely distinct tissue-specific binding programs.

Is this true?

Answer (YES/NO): NO